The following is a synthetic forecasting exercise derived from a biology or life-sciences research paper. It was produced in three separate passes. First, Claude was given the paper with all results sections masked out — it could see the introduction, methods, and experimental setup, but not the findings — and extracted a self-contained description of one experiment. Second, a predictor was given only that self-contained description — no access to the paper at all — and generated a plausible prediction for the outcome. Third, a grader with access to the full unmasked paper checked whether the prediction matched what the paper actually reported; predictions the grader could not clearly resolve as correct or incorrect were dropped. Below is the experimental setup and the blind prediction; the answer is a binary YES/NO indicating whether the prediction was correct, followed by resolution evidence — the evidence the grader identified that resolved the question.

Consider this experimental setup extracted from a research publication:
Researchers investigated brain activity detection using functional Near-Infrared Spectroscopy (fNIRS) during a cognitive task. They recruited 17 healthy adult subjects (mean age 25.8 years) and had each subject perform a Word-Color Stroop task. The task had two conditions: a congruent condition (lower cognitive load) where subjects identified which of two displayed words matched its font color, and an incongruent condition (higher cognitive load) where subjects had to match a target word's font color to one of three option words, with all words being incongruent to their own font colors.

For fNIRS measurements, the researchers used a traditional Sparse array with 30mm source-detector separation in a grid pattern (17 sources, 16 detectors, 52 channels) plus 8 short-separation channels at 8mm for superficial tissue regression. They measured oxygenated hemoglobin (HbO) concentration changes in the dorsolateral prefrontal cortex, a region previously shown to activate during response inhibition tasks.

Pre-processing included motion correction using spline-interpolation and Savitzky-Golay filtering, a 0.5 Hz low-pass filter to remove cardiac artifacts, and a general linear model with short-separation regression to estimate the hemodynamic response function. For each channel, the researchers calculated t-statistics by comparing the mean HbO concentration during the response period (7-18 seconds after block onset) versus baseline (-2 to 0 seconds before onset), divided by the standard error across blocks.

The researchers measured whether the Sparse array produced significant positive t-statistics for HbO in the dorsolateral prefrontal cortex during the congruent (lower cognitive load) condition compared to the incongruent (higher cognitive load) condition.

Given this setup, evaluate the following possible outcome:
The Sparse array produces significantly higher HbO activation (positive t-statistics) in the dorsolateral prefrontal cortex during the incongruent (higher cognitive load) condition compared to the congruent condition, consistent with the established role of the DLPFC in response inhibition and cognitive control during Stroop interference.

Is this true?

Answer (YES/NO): YES